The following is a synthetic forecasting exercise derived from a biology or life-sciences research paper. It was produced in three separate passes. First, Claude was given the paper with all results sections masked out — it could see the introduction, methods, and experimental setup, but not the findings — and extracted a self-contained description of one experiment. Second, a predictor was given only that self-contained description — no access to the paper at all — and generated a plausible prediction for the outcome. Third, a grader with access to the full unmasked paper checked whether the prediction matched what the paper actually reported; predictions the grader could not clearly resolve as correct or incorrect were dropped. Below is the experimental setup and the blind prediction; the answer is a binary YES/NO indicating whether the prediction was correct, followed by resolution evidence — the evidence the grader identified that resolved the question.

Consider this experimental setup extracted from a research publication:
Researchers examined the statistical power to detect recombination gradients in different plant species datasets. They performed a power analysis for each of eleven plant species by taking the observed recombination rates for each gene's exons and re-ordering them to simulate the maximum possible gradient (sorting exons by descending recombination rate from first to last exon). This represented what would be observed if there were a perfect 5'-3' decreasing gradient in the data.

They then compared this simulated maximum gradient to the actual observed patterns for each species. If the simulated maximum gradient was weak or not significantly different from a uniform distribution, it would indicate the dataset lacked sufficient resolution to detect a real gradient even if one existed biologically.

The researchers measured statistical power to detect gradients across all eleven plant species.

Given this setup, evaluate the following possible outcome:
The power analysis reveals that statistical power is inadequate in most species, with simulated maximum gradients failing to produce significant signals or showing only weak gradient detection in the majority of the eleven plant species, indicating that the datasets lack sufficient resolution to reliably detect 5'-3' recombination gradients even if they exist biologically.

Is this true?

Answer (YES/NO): NO